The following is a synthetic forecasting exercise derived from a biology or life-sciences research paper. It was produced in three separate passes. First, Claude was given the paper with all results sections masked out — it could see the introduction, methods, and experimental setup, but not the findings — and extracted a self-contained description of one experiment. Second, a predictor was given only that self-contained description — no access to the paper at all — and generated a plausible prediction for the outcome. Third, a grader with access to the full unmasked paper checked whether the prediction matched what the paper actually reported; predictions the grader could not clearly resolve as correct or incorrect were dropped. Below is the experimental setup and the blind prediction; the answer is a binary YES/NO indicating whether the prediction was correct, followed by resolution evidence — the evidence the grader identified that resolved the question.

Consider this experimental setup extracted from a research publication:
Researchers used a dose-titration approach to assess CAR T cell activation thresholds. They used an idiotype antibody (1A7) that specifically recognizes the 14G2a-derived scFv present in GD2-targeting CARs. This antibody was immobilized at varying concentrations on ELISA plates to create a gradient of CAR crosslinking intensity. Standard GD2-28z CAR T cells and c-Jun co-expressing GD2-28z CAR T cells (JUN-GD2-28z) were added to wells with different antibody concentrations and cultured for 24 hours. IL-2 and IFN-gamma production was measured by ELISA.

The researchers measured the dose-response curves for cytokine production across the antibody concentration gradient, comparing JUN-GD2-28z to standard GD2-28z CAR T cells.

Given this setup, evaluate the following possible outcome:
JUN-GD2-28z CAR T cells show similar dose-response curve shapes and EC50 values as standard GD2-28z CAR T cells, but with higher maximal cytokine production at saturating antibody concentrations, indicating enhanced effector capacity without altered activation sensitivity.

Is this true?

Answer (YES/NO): NO